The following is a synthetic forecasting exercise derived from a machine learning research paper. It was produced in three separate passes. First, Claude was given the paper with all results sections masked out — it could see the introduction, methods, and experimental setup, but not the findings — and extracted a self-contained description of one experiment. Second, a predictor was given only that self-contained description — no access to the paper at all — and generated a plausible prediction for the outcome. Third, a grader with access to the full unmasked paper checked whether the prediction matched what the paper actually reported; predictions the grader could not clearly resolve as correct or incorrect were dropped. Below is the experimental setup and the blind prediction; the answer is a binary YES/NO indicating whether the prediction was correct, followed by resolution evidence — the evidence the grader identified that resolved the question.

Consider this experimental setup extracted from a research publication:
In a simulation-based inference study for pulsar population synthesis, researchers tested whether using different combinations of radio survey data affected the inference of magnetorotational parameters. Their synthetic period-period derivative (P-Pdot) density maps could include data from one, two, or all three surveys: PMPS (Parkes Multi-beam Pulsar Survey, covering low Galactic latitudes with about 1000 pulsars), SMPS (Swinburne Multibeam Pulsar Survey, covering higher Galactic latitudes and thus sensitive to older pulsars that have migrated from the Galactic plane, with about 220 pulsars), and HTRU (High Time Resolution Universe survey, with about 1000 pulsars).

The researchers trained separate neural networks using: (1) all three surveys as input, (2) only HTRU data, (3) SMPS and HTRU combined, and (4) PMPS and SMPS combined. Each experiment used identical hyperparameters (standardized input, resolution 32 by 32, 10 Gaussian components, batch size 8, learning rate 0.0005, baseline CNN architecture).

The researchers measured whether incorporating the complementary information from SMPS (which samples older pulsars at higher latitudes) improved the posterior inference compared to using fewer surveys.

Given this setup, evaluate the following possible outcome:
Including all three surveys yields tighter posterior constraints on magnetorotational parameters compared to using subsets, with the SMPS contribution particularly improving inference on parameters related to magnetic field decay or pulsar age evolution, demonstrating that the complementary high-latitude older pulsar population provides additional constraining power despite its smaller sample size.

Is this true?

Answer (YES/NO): NO